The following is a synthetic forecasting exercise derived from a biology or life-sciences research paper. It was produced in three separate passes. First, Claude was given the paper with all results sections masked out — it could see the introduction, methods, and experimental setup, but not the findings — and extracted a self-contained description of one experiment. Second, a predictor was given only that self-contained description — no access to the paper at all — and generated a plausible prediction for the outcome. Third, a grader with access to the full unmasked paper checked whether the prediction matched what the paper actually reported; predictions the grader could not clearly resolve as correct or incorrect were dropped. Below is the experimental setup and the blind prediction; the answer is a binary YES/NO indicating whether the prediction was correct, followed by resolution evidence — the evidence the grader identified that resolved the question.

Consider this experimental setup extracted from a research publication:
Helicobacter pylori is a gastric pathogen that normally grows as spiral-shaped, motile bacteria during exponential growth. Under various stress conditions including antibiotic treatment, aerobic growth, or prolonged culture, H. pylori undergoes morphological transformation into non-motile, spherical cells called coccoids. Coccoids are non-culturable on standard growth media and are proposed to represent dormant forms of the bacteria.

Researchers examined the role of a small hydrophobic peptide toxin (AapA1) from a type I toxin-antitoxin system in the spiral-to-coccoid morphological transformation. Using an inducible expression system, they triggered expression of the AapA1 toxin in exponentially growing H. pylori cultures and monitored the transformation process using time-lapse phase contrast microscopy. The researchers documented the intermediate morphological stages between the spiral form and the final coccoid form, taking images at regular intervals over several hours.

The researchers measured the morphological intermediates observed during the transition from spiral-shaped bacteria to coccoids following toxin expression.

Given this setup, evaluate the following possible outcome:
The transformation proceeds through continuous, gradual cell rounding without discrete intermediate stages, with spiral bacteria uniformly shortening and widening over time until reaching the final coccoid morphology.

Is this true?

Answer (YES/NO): NO